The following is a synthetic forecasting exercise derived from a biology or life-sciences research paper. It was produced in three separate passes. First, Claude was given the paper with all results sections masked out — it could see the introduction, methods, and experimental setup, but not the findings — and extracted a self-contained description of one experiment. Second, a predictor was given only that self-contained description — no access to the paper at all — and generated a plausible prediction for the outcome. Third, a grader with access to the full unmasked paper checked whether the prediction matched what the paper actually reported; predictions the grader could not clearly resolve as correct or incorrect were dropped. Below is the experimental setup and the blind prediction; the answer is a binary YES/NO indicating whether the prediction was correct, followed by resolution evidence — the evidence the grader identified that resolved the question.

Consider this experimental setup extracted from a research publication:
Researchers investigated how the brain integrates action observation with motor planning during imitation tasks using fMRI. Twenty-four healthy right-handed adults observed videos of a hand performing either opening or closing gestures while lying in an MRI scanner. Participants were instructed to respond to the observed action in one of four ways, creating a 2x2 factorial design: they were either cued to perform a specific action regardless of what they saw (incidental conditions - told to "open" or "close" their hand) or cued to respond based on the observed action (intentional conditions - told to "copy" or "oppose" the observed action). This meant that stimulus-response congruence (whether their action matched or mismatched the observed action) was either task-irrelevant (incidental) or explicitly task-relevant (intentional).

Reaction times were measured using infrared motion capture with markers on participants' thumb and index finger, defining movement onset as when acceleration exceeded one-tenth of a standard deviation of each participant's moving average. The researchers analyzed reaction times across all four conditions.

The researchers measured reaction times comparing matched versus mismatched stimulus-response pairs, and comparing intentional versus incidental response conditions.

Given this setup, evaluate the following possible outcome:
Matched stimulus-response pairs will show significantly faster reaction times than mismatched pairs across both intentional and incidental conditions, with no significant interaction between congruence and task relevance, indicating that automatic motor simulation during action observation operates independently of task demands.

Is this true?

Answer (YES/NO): YES